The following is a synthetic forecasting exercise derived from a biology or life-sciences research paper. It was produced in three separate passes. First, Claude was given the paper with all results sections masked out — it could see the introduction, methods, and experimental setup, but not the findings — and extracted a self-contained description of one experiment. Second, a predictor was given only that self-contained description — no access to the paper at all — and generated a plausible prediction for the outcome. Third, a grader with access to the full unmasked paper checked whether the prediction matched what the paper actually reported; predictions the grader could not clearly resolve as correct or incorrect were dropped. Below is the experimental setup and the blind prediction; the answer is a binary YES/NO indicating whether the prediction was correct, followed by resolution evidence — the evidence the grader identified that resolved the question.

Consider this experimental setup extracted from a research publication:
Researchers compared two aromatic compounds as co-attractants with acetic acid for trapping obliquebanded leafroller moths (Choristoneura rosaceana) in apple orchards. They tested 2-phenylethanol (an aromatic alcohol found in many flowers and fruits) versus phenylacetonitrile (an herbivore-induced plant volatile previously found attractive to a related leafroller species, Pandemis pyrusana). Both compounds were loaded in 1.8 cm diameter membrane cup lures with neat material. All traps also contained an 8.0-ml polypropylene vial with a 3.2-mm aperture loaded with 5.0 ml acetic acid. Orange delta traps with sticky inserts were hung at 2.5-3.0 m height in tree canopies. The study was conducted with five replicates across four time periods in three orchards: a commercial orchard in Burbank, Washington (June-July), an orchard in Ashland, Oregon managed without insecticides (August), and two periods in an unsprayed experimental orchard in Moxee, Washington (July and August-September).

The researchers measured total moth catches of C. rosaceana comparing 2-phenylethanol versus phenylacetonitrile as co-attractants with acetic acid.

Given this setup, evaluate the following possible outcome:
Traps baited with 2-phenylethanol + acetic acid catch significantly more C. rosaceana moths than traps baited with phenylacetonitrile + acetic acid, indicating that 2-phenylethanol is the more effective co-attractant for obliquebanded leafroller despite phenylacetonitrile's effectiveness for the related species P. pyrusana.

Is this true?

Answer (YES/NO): YES